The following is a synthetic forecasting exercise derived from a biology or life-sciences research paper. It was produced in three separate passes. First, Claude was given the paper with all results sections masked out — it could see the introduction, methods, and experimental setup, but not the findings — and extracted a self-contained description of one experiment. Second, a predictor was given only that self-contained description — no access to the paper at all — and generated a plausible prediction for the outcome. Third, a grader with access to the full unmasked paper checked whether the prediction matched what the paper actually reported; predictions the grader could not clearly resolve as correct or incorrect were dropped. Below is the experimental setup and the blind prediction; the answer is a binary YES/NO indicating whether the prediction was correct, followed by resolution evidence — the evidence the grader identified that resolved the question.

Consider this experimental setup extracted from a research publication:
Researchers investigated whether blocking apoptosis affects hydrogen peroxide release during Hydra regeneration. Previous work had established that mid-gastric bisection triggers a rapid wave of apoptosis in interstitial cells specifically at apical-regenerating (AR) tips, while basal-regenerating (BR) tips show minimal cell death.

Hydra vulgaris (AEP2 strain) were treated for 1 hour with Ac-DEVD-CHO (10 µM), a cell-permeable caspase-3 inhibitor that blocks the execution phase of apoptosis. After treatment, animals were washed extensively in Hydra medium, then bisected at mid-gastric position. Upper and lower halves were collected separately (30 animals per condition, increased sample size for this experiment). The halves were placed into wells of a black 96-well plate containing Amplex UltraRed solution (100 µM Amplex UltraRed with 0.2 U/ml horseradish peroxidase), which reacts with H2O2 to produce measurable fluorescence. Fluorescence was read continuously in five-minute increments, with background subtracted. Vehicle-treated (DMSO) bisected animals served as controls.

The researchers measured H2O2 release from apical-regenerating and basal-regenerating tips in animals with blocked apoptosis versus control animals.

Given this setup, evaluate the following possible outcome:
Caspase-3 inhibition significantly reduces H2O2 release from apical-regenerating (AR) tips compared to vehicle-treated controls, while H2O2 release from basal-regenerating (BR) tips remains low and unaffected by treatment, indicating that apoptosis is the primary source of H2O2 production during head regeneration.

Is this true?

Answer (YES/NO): NO